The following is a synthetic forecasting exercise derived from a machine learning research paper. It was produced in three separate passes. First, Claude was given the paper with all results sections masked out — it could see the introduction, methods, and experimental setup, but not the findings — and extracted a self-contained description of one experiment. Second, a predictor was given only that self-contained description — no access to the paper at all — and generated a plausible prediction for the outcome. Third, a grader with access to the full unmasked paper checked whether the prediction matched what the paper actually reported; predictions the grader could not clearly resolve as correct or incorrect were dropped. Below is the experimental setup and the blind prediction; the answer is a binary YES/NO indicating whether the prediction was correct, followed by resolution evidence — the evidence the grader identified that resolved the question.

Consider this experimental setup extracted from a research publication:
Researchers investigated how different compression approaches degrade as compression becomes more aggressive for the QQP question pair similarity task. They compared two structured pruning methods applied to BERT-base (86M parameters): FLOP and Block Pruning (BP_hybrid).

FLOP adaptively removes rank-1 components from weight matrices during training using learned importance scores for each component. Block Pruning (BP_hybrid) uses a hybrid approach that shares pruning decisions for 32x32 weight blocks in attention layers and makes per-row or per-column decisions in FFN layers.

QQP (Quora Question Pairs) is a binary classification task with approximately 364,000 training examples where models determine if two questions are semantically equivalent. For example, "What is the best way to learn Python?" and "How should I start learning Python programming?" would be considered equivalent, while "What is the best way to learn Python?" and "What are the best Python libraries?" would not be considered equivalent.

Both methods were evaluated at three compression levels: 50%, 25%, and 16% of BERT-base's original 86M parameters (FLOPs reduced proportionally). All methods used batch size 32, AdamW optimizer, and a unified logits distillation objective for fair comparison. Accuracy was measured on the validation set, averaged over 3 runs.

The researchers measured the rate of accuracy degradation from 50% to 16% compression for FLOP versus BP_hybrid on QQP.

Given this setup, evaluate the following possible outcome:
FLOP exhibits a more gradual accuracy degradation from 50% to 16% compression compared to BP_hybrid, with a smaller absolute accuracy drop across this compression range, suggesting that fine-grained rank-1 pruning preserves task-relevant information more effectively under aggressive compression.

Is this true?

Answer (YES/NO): NO